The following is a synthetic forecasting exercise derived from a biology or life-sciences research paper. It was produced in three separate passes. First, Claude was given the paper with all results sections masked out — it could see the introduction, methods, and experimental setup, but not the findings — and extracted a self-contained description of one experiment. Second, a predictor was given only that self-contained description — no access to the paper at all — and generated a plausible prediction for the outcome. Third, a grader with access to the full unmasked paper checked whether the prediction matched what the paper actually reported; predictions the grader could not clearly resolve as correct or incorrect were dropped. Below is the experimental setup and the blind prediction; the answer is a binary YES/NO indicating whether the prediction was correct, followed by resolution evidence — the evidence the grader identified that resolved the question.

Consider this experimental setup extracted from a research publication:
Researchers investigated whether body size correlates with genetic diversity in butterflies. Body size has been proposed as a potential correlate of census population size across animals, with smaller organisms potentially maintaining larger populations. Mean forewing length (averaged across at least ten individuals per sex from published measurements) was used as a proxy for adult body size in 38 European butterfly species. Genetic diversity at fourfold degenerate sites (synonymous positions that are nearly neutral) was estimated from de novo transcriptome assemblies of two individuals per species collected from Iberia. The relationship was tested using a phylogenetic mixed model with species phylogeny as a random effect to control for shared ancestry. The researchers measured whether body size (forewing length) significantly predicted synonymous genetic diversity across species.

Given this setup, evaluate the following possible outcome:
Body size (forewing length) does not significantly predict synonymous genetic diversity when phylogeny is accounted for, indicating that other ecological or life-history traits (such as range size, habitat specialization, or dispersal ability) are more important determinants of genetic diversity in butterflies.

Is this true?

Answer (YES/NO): NO